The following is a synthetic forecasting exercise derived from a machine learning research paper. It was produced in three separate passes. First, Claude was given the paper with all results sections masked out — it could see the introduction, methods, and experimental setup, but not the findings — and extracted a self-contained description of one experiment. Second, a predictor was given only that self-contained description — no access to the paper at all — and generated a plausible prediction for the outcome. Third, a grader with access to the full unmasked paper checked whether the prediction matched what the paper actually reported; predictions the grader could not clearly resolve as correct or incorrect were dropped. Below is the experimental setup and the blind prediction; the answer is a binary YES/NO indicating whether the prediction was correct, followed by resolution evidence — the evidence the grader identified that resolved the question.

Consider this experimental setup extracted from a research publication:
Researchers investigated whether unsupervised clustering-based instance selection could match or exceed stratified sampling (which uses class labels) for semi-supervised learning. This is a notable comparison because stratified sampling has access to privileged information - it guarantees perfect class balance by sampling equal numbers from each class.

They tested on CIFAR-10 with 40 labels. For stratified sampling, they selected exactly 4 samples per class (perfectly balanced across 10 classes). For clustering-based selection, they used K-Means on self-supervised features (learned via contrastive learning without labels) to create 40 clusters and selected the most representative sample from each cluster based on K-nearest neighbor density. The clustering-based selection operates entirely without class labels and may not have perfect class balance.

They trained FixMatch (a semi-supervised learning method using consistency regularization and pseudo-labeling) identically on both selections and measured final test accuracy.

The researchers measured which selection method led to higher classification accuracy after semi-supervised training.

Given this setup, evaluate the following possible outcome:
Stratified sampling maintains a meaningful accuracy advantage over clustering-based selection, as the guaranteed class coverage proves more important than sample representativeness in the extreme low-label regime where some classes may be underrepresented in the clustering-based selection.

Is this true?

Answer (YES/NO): NO